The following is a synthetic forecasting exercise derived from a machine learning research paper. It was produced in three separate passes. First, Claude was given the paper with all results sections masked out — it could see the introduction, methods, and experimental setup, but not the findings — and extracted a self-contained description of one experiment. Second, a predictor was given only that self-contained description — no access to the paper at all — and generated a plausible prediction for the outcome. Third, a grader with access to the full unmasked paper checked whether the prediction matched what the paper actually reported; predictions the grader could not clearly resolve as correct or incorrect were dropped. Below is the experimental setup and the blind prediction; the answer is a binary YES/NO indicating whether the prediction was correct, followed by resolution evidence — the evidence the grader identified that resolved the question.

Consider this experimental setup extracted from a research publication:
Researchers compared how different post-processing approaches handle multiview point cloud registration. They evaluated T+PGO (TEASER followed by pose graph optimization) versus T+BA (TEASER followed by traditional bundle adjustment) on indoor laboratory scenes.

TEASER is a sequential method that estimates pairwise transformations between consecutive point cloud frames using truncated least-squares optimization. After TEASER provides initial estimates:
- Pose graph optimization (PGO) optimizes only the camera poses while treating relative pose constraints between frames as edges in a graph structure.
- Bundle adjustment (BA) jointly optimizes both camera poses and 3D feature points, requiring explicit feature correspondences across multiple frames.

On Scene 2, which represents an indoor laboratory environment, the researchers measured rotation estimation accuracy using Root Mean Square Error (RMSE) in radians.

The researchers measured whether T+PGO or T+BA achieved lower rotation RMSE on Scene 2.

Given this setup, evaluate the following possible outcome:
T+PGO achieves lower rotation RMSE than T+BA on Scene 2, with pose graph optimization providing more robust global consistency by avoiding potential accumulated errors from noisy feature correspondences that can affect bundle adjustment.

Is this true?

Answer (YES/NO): YES